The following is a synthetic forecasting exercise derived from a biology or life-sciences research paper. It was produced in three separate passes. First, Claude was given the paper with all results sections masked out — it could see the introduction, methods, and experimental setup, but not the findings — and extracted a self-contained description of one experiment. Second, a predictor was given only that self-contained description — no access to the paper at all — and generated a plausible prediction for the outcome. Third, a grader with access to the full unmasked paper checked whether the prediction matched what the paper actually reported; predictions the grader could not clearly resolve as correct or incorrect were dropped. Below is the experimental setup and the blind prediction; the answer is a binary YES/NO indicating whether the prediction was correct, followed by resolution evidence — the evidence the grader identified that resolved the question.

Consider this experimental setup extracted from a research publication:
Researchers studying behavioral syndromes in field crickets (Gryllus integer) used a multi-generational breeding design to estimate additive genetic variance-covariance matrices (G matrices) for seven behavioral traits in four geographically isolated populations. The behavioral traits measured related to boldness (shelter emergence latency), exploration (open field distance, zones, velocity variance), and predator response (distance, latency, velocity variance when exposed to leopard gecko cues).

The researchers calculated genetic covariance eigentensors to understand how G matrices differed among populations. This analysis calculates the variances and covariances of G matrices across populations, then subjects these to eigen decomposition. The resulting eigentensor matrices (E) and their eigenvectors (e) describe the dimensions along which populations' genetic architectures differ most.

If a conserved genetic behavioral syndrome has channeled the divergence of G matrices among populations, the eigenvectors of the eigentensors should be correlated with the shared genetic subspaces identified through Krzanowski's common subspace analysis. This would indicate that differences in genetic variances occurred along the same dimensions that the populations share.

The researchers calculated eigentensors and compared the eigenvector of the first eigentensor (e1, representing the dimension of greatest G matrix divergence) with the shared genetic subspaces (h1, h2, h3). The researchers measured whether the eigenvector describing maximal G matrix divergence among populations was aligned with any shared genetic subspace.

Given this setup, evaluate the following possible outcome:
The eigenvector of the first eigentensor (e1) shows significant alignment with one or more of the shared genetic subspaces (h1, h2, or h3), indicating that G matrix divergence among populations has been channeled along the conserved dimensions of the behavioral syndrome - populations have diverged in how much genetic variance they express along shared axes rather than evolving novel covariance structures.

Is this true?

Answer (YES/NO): YES